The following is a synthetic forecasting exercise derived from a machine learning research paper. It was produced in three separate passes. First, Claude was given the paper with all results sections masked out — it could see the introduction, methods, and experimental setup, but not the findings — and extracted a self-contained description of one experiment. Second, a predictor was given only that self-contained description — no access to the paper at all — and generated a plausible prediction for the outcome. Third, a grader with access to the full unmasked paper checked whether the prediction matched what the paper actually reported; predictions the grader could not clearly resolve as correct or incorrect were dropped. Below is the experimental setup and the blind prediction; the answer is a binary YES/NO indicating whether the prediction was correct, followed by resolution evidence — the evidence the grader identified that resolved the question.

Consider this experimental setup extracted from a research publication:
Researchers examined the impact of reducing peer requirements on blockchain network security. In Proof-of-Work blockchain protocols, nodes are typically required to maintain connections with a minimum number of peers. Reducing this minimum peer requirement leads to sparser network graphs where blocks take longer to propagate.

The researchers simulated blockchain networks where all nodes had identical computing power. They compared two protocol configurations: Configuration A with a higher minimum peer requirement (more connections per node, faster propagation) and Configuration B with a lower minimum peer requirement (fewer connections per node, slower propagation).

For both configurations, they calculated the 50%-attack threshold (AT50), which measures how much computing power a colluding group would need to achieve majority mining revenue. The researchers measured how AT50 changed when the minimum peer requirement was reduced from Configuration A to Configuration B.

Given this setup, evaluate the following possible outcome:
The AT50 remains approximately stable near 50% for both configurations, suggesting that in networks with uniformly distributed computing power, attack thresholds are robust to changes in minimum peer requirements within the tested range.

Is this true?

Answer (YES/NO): NO